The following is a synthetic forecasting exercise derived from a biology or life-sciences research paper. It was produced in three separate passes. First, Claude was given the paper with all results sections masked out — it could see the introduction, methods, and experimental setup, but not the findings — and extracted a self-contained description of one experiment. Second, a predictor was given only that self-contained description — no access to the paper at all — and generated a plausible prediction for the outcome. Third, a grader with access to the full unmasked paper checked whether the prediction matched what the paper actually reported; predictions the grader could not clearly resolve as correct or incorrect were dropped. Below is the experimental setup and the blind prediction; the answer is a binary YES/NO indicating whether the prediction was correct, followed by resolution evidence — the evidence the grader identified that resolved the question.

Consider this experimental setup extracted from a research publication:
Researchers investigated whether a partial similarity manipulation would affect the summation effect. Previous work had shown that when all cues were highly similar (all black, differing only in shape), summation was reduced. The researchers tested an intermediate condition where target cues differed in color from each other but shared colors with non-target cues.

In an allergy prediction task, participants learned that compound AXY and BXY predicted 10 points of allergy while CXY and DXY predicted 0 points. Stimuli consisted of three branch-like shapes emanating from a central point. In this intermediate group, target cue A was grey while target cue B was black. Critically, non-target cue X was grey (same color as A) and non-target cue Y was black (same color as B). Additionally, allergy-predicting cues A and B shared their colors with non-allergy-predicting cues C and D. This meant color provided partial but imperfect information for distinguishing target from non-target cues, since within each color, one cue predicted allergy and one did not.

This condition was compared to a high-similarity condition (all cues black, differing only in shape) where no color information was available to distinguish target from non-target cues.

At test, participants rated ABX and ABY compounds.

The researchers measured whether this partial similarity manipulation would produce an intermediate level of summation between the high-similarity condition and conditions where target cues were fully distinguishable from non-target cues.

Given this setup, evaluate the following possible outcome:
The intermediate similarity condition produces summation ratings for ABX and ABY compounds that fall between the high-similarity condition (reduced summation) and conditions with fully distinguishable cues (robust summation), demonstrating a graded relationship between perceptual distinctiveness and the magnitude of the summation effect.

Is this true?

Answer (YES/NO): NO